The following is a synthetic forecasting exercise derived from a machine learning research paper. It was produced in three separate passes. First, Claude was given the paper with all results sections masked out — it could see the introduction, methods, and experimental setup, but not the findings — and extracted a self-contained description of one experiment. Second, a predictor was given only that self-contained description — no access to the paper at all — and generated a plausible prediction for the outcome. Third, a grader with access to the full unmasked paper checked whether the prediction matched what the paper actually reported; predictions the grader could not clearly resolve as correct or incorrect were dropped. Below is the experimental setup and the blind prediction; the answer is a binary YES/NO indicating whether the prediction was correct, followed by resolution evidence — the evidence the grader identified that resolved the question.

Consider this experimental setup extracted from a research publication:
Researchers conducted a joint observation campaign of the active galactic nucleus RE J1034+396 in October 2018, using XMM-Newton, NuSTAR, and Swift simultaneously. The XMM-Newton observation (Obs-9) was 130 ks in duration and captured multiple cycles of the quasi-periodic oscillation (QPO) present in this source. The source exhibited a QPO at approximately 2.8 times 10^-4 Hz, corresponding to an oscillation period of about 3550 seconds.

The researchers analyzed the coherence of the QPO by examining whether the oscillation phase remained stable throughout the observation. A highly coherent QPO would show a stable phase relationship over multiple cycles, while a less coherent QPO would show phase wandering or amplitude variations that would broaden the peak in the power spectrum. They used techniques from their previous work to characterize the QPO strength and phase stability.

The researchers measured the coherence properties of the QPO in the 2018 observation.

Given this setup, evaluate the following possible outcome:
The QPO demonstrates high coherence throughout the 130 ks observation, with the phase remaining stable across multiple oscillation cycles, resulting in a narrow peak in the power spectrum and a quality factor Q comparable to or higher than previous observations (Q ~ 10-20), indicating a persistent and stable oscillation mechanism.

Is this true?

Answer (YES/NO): YES